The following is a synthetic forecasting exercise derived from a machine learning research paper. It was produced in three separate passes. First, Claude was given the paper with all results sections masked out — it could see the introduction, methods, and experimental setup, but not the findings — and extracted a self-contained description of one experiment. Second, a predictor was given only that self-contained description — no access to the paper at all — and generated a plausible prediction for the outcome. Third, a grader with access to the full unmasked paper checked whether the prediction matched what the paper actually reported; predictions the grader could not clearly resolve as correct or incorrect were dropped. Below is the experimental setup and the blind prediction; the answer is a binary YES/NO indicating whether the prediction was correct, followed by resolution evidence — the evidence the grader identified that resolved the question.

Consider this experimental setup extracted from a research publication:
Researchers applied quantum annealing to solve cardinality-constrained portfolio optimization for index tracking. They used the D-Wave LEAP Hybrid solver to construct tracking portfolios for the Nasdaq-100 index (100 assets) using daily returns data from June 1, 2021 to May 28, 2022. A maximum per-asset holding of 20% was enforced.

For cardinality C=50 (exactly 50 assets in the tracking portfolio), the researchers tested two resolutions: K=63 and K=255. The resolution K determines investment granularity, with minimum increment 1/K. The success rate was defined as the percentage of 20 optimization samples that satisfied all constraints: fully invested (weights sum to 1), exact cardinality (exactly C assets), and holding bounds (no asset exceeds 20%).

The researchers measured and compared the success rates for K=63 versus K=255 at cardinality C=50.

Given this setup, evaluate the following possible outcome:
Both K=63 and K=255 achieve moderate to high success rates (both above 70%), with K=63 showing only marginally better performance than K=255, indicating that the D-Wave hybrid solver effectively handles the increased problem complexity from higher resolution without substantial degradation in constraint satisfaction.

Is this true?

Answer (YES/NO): NO